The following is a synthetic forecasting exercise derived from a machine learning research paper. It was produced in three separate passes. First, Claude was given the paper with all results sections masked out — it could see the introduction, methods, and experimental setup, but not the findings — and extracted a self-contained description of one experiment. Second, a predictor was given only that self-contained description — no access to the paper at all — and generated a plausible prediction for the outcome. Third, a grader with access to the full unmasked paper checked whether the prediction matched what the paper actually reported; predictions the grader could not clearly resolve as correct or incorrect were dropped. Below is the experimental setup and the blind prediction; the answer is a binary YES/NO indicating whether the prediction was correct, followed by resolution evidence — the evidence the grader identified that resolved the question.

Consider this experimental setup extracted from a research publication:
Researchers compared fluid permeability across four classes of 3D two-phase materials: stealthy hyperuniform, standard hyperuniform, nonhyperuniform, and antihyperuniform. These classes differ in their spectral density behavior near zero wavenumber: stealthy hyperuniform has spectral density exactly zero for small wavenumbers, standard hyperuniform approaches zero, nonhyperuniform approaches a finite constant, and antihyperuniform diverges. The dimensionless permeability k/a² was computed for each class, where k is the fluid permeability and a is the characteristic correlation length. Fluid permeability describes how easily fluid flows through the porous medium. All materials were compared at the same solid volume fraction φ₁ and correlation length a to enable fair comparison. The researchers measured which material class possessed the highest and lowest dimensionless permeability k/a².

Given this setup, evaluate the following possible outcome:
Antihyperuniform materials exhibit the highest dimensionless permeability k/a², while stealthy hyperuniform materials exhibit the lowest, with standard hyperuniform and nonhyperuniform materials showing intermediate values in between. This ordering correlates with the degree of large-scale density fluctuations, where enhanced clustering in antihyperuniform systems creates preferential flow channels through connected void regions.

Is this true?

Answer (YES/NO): YES